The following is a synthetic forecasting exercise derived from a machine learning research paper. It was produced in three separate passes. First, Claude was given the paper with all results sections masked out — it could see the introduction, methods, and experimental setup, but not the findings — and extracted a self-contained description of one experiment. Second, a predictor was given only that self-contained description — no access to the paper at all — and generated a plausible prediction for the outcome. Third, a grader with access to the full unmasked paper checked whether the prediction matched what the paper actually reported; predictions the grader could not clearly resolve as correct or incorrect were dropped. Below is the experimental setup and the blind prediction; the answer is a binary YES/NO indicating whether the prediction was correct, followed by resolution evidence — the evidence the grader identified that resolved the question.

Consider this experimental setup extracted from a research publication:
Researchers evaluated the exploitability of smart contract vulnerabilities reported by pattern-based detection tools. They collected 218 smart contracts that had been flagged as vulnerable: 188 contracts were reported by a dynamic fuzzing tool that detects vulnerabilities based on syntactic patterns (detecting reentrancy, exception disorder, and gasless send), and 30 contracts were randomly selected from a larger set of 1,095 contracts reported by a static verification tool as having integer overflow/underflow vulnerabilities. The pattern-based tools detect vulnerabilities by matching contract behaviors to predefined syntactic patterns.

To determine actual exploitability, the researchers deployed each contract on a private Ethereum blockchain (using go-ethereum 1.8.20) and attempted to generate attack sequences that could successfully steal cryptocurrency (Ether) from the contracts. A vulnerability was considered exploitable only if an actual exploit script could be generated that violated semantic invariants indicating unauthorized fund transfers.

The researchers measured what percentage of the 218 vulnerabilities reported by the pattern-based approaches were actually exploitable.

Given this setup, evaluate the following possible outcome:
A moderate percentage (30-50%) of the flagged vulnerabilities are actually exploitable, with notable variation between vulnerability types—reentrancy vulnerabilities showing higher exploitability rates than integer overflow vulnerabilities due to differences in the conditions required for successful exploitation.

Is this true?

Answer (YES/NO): NO